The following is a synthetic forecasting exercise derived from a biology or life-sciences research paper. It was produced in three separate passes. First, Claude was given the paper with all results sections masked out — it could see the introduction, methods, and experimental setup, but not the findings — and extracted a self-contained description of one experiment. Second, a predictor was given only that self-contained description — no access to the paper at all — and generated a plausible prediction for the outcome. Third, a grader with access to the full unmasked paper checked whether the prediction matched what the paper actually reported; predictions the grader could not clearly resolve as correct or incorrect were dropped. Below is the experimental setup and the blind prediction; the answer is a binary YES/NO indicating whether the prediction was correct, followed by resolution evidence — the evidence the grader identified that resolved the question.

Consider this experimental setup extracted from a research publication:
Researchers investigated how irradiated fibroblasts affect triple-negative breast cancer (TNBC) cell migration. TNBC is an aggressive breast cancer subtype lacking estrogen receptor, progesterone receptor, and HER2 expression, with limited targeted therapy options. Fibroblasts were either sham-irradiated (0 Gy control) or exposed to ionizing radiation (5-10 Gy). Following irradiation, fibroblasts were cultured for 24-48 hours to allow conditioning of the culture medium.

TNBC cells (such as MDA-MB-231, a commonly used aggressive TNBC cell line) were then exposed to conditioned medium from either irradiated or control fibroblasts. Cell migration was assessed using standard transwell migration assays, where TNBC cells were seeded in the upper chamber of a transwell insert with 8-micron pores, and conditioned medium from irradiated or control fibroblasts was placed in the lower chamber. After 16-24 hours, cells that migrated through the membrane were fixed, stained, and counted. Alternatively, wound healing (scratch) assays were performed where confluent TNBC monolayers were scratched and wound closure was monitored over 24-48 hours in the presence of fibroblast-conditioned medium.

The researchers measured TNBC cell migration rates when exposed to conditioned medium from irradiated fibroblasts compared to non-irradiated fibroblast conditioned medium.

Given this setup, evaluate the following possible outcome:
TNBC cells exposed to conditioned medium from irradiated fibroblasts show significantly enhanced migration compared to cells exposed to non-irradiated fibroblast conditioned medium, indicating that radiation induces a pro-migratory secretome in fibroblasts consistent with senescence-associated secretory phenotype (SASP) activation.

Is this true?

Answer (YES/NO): NO